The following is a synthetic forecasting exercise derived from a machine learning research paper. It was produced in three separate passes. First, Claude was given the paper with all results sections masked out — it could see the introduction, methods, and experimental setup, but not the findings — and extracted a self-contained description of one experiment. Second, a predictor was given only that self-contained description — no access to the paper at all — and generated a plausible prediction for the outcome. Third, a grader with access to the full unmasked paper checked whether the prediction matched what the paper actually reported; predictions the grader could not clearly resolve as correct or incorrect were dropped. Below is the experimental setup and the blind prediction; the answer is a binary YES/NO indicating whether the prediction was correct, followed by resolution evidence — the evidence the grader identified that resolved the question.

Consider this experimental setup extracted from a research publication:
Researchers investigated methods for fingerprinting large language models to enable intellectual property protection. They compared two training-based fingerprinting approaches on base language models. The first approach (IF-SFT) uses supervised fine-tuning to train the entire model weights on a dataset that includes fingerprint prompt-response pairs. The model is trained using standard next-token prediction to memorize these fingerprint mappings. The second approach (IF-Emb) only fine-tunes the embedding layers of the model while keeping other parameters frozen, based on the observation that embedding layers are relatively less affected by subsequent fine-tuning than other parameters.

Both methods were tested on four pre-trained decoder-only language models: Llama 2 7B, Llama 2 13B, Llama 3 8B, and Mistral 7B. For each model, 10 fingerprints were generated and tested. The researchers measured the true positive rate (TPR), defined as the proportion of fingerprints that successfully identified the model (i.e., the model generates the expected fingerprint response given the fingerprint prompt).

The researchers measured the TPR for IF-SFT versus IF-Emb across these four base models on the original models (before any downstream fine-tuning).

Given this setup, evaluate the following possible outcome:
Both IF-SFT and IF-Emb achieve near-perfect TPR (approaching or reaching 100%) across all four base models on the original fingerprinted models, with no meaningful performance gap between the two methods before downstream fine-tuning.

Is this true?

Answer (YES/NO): NO